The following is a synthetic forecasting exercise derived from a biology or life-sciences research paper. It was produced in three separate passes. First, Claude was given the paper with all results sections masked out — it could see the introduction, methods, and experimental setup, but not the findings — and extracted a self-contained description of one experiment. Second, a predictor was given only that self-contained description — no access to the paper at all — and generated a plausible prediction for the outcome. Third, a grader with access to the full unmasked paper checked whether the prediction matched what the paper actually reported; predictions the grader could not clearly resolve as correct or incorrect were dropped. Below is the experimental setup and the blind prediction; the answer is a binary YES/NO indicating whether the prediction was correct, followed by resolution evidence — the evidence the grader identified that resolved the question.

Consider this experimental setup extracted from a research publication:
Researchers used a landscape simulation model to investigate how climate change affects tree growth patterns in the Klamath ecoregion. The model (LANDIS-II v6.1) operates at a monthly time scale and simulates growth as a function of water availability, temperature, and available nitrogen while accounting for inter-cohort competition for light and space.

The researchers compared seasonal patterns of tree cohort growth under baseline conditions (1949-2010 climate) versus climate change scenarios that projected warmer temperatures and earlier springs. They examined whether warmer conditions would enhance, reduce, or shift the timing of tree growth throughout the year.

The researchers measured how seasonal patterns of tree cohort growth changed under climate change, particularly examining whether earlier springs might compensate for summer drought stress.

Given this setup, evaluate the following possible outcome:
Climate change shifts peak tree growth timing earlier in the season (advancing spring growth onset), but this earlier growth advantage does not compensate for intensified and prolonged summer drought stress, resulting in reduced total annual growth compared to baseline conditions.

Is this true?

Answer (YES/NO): YES